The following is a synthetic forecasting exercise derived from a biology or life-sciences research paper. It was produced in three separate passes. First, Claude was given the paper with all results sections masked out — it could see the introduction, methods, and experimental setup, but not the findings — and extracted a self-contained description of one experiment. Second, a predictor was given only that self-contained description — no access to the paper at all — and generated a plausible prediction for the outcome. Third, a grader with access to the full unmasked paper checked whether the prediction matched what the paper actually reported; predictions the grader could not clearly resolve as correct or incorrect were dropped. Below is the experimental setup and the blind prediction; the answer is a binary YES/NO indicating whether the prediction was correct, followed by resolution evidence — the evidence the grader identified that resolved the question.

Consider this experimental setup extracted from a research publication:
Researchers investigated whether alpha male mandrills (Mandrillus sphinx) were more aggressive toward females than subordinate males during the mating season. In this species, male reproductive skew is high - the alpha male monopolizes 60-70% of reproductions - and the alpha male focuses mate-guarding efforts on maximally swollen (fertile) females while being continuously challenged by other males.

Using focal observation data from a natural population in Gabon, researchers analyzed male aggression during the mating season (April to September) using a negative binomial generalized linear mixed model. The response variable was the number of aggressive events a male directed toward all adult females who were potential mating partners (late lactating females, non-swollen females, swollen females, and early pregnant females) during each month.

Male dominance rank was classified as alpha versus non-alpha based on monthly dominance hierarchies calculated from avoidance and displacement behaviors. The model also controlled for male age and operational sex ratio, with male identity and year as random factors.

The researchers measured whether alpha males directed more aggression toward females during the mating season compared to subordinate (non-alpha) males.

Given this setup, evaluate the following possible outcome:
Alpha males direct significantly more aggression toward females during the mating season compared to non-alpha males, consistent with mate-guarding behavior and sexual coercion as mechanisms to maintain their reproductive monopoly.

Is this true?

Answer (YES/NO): YES